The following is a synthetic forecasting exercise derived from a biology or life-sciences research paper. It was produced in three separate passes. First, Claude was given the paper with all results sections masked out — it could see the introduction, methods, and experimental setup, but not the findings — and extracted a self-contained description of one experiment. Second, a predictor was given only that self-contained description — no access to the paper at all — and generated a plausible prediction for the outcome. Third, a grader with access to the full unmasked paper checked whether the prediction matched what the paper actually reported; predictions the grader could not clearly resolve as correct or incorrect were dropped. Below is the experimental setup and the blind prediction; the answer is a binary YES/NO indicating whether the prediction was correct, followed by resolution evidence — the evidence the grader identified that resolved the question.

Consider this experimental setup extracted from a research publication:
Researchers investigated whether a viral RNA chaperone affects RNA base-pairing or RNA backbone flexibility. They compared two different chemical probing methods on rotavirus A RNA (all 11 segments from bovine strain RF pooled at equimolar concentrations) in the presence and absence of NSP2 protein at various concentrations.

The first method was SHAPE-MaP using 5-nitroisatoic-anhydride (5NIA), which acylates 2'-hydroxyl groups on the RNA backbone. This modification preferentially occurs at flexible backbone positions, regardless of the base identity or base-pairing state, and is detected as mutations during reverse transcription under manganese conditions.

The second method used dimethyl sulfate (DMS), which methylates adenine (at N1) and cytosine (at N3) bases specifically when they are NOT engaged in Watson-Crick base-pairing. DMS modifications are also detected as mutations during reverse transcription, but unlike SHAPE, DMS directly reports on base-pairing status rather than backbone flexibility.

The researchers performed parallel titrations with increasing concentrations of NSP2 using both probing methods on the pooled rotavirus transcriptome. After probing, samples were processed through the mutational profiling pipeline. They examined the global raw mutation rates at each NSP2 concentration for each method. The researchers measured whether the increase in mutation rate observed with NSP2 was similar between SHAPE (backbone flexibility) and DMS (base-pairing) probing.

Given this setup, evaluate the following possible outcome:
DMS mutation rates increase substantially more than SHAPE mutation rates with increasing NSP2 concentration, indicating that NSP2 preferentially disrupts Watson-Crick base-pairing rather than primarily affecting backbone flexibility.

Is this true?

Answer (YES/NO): NO